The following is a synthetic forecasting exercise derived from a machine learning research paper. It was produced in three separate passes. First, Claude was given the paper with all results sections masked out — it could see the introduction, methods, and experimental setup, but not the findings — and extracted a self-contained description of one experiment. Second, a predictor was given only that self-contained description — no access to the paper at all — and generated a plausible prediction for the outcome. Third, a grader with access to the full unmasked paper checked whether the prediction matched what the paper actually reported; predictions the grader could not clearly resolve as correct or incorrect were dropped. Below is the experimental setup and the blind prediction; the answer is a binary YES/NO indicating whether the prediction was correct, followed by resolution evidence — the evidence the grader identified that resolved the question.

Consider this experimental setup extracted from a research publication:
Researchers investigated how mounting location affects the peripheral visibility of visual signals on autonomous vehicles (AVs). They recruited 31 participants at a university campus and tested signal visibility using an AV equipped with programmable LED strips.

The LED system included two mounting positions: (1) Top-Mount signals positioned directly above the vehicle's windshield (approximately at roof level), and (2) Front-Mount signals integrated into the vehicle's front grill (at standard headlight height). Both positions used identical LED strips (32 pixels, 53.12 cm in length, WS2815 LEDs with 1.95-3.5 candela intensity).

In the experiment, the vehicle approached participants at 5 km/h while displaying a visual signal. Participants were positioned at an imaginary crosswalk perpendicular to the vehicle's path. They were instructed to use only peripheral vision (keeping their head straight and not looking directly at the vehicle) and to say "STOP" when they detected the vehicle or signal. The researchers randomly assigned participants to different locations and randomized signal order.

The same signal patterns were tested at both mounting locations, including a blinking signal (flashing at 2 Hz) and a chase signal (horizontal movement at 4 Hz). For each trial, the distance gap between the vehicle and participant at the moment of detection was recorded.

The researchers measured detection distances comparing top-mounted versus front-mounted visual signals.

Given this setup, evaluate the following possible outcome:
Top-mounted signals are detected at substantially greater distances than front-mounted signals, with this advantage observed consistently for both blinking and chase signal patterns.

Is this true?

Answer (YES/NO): NO